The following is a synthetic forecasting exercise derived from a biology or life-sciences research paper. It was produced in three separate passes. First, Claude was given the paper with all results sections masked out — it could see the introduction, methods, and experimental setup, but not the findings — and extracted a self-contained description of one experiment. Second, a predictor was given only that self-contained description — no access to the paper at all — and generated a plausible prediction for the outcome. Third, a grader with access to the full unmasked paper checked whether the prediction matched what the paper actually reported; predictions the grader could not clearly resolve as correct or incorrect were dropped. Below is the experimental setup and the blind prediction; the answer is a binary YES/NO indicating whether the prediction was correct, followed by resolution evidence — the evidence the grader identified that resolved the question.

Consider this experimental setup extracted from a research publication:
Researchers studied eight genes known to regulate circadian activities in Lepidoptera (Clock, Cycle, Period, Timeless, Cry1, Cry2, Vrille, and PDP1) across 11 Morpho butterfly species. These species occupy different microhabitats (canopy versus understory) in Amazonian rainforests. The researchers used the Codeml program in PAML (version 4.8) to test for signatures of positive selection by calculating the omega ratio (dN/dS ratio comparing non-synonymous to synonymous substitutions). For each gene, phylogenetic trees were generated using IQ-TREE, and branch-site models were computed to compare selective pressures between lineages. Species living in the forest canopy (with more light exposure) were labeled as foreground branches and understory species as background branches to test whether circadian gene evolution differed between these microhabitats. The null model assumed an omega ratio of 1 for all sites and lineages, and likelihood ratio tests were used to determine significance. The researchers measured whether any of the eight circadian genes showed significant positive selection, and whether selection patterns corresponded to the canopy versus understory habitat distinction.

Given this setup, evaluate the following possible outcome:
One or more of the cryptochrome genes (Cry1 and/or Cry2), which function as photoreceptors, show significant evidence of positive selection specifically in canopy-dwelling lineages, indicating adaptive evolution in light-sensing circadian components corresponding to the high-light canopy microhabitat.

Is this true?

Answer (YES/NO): NO